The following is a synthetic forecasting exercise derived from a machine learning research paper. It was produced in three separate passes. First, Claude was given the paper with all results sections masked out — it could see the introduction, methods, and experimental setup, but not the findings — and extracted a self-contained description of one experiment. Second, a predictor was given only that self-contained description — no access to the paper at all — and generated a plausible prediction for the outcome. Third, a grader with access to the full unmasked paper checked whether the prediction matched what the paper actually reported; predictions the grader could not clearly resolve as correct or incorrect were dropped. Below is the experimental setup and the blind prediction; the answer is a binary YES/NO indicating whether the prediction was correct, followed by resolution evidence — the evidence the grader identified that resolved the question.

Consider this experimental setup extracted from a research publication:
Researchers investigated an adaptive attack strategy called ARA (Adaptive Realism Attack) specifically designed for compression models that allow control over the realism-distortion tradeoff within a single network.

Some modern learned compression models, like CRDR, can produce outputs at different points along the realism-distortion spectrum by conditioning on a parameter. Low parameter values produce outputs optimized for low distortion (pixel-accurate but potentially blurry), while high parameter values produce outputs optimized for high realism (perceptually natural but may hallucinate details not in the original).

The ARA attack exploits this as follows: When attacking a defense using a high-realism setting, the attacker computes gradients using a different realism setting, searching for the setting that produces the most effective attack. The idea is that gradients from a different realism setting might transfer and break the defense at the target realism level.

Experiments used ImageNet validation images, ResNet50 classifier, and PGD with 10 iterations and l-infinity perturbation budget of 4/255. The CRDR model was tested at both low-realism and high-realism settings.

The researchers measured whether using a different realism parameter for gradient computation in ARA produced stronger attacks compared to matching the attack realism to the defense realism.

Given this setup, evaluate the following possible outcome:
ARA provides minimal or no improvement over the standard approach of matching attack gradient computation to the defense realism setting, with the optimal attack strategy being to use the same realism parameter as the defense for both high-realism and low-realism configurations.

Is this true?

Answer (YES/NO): YES